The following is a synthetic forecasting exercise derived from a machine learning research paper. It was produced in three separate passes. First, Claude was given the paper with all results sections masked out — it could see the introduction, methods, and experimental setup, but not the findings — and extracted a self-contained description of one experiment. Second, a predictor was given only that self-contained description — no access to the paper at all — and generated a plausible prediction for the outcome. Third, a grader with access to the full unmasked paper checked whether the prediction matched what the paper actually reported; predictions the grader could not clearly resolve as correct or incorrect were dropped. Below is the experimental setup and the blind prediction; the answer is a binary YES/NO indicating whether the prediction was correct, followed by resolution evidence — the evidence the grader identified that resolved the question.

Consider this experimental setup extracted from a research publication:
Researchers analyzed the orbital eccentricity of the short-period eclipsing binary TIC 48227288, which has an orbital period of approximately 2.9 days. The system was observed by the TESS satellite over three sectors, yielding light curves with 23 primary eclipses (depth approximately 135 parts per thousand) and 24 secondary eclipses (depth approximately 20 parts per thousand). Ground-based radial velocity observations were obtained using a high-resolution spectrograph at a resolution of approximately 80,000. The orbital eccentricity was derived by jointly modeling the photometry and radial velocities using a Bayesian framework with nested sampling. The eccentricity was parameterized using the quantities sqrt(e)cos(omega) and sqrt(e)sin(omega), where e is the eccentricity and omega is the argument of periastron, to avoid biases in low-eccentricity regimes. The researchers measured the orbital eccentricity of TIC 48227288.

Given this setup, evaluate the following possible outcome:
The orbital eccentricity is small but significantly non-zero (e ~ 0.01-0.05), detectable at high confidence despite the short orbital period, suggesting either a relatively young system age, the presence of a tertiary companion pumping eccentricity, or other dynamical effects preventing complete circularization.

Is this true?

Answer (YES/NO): NO